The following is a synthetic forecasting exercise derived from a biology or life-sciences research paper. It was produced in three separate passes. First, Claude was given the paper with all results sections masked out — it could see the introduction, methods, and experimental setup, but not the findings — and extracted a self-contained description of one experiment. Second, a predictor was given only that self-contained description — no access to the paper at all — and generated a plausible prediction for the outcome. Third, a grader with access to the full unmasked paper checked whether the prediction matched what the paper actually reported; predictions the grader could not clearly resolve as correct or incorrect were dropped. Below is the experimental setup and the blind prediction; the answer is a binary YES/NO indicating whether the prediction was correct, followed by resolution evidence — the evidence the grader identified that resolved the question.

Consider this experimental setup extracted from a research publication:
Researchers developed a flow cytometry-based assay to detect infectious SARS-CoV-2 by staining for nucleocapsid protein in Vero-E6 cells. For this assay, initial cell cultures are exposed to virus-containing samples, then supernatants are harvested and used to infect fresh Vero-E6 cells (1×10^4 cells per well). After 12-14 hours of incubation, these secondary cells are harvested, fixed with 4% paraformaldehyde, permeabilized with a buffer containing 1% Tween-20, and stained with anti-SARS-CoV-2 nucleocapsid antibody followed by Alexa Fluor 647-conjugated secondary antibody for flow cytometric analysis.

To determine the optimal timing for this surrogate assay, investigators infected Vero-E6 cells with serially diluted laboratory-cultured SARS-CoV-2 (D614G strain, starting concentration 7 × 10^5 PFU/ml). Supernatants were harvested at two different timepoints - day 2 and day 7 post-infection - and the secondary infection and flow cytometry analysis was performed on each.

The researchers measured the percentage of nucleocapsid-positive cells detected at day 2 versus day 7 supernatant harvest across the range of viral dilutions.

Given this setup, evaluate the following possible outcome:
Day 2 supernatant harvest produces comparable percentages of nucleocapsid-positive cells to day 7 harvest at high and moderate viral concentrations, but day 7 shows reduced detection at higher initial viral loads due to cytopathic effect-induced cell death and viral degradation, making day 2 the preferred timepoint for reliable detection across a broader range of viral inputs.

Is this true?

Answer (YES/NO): NO